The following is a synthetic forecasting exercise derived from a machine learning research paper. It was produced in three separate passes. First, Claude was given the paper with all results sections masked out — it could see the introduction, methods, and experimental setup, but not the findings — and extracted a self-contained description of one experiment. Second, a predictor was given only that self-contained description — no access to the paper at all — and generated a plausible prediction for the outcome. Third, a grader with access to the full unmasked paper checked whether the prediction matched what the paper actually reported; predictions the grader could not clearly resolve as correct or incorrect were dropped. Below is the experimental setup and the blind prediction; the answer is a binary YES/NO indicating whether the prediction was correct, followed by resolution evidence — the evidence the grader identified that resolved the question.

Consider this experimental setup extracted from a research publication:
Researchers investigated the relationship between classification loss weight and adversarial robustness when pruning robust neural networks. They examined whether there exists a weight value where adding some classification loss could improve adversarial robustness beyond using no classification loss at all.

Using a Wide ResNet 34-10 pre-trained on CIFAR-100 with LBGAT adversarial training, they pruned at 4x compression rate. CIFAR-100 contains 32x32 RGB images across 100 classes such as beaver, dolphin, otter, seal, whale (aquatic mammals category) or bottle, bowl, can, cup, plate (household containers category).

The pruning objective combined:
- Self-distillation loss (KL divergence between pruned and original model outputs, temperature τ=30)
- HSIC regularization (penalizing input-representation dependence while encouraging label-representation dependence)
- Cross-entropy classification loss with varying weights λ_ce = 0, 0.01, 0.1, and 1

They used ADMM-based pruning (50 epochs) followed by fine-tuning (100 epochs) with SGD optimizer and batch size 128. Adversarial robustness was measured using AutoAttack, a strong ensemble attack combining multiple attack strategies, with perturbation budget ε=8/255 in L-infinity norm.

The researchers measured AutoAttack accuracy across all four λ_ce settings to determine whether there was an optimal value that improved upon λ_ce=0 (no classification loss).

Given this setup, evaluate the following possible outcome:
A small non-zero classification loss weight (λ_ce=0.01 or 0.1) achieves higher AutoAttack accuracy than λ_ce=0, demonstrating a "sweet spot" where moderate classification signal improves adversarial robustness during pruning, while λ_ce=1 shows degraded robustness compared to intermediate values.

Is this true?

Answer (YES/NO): NO